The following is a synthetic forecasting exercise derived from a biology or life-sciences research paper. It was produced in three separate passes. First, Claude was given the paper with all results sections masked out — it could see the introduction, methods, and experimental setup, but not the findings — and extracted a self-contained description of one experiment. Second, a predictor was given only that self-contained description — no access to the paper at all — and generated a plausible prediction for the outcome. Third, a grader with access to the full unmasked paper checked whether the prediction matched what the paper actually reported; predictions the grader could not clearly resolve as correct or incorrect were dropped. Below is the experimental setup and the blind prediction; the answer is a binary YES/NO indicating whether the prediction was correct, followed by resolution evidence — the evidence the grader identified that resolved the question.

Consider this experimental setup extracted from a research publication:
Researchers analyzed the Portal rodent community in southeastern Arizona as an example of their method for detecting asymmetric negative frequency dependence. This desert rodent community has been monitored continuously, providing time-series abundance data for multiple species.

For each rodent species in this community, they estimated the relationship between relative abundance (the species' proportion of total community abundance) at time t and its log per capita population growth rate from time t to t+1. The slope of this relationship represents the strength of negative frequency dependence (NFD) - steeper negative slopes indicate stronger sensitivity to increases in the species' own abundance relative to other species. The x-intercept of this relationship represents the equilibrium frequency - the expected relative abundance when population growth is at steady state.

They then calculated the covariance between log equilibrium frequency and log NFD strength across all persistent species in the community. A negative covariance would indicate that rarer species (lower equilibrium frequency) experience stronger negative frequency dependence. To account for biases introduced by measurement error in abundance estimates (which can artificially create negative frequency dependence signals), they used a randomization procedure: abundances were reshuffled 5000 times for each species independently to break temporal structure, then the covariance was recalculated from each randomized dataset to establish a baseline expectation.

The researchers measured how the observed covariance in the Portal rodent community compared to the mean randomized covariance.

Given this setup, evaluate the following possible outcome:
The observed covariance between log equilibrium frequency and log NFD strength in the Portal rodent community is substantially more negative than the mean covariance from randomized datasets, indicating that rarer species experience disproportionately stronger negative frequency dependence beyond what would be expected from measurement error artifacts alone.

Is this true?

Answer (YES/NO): YES